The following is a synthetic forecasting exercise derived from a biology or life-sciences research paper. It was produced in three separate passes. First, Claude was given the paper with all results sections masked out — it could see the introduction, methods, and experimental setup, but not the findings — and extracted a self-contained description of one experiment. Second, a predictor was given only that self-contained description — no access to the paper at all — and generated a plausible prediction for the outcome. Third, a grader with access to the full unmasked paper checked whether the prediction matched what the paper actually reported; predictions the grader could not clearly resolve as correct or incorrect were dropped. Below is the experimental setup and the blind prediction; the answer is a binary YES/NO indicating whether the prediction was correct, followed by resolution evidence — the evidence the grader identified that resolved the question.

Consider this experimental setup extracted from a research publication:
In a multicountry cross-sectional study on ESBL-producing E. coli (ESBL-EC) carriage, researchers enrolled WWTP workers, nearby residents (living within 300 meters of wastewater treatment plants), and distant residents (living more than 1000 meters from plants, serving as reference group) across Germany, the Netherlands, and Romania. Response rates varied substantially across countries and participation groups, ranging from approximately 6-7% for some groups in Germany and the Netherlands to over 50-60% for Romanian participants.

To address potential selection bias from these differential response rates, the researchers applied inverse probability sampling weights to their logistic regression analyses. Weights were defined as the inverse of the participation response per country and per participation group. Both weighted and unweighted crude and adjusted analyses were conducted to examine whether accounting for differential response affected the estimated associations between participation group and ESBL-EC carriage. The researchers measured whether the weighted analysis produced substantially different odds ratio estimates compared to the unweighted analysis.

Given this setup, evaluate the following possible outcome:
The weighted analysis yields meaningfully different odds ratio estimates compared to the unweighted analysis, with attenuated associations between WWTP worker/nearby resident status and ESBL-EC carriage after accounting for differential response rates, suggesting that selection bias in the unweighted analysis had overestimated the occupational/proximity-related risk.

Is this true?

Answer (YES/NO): YES